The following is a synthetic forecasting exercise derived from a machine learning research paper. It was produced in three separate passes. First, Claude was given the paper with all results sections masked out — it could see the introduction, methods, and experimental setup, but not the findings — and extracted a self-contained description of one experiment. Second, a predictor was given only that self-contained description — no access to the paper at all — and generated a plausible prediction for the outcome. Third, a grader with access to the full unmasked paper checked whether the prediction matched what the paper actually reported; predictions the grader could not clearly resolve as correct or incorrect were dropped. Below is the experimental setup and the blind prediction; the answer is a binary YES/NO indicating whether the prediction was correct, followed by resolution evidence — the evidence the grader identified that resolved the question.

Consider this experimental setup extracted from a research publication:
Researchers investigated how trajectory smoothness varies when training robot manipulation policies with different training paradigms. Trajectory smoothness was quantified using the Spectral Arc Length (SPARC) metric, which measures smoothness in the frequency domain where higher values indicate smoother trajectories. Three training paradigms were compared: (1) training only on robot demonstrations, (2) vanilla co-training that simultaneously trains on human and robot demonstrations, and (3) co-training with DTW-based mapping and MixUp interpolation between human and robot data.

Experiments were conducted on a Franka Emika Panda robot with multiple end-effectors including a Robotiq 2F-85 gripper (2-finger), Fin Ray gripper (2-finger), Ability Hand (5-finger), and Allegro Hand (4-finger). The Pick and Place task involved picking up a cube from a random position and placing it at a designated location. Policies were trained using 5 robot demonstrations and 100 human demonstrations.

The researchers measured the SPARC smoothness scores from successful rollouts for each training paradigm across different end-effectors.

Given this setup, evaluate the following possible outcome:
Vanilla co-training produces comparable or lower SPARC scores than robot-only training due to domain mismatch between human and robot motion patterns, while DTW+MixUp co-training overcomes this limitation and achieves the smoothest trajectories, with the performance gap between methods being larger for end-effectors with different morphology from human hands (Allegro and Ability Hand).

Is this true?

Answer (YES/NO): NO